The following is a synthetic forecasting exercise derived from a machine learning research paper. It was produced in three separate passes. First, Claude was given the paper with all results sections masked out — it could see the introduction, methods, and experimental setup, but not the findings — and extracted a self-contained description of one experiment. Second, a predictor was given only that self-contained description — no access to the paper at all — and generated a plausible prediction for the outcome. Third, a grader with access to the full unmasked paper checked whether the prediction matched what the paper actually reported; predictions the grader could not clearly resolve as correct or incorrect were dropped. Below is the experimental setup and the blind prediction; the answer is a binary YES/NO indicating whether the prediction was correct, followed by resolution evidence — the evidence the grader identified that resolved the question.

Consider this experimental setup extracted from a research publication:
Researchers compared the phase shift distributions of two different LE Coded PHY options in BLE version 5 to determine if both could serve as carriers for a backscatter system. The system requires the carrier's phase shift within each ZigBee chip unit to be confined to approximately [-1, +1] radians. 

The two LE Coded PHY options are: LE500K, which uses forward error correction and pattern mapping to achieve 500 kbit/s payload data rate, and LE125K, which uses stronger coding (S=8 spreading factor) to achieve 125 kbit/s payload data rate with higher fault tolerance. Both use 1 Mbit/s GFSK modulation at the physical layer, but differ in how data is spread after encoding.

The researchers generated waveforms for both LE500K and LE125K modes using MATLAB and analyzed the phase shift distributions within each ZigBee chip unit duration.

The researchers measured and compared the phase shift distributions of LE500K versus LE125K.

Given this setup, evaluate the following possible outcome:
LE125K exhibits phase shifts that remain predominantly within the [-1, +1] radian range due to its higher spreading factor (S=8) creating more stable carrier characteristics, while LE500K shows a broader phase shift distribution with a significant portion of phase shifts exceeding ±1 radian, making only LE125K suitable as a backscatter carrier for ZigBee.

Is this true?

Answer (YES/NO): NO